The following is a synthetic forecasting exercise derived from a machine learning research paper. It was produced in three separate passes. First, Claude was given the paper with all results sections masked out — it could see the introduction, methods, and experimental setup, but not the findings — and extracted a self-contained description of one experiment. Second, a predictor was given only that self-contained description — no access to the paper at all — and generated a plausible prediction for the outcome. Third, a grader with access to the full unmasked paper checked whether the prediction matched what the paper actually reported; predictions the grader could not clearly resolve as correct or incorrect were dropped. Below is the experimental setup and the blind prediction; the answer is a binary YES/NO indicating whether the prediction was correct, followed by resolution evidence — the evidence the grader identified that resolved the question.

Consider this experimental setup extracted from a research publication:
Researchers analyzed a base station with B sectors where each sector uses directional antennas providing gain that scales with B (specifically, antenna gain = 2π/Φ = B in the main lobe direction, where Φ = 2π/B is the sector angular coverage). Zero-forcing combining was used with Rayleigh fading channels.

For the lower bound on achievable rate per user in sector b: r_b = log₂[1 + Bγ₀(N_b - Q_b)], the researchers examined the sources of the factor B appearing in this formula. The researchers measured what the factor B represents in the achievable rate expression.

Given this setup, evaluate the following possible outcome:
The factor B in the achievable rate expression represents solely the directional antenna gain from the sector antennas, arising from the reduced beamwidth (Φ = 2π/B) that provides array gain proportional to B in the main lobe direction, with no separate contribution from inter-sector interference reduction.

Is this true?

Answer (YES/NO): YES